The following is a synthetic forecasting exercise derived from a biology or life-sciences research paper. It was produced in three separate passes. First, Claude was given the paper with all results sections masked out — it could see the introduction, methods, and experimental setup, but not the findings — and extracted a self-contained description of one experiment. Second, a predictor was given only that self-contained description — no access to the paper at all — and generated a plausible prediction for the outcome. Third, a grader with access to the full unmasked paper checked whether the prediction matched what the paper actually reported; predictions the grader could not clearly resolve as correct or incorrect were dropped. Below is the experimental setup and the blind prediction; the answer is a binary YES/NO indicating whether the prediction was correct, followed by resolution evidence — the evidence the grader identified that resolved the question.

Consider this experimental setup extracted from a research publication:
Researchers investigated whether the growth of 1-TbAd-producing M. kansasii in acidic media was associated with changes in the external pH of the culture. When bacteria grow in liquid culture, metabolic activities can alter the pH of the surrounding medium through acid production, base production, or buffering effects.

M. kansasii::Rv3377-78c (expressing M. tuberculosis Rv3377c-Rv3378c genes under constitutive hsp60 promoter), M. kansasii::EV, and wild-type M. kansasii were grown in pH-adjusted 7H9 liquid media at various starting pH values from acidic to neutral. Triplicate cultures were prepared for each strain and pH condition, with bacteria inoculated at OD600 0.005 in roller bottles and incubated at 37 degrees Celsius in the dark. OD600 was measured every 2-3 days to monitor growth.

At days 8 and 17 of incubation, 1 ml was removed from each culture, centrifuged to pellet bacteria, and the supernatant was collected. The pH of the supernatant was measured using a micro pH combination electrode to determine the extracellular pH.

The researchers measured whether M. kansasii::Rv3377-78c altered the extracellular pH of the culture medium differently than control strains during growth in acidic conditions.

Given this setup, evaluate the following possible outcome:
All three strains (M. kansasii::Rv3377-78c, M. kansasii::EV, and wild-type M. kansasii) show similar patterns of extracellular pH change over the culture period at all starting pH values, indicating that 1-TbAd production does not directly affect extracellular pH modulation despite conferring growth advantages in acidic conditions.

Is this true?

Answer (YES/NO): YES